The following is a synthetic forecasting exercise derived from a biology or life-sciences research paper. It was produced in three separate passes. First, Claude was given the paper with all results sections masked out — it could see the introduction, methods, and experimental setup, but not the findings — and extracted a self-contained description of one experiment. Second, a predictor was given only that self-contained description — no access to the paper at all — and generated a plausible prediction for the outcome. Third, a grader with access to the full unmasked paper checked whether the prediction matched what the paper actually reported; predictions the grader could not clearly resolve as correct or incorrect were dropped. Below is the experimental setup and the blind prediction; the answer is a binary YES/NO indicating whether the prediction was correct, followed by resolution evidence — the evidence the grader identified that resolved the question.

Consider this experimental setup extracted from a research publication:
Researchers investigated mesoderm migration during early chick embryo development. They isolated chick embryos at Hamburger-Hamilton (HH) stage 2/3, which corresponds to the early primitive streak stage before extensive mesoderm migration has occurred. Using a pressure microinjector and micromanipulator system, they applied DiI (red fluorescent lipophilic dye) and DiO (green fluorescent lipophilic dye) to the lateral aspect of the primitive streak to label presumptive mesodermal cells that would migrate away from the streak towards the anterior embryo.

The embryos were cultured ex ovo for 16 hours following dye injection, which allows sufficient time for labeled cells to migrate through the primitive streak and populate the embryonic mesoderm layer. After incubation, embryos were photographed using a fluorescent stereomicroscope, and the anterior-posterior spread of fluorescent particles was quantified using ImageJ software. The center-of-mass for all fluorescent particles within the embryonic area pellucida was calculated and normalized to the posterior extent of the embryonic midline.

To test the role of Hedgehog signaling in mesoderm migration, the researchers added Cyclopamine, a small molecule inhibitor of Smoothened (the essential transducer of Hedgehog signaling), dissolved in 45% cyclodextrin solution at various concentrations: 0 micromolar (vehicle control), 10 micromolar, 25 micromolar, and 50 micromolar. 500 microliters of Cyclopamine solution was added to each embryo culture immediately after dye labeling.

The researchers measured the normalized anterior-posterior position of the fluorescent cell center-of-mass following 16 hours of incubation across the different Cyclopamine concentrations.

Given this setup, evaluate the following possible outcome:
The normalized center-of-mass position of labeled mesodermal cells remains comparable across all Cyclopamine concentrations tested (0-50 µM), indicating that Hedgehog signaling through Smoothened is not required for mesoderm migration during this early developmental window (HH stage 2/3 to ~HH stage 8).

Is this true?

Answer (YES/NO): NO